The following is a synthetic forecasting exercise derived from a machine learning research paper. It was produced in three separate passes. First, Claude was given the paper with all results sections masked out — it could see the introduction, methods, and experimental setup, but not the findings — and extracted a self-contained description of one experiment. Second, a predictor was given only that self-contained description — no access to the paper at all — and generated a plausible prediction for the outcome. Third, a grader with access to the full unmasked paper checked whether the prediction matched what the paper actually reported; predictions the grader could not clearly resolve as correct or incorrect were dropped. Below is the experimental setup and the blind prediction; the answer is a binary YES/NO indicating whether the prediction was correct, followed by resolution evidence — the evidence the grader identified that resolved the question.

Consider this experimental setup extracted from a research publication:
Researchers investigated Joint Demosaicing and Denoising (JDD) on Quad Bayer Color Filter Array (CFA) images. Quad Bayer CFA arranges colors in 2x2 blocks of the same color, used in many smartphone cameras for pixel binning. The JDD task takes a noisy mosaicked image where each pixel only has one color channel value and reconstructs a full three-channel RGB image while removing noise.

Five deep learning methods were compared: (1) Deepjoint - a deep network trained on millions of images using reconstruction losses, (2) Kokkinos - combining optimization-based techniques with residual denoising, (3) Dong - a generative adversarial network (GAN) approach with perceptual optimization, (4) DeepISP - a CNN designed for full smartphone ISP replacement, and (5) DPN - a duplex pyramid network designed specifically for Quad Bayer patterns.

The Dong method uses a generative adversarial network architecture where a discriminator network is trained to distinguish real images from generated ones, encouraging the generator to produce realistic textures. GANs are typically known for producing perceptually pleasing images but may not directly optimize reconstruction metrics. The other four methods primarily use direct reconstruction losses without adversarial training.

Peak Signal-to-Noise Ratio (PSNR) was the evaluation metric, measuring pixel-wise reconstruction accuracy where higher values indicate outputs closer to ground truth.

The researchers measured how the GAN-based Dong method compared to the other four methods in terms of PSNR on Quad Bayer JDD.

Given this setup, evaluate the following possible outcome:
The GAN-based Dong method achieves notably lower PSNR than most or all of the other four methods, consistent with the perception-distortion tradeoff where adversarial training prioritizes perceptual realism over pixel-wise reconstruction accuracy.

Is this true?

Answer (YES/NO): YES